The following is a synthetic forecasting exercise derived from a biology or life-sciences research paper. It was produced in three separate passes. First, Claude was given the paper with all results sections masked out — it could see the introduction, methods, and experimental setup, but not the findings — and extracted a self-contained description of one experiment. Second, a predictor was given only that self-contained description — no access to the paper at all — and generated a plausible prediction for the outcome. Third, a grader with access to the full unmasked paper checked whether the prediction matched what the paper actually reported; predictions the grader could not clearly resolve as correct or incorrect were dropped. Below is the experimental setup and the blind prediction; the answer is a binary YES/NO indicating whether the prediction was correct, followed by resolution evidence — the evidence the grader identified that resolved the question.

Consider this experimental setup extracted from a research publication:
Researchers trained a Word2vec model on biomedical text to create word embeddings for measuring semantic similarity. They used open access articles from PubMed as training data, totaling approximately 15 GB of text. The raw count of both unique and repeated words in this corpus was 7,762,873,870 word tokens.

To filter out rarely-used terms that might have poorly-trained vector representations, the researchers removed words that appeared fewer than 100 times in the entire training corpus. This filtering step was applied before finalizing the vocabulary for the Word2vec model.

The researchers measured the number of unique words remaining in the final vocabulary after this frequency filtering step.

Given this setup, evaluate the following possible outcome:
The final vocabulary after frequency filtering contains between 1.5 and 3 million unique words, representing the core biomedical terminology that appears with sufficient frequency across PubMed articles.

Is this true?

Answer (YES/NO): NO